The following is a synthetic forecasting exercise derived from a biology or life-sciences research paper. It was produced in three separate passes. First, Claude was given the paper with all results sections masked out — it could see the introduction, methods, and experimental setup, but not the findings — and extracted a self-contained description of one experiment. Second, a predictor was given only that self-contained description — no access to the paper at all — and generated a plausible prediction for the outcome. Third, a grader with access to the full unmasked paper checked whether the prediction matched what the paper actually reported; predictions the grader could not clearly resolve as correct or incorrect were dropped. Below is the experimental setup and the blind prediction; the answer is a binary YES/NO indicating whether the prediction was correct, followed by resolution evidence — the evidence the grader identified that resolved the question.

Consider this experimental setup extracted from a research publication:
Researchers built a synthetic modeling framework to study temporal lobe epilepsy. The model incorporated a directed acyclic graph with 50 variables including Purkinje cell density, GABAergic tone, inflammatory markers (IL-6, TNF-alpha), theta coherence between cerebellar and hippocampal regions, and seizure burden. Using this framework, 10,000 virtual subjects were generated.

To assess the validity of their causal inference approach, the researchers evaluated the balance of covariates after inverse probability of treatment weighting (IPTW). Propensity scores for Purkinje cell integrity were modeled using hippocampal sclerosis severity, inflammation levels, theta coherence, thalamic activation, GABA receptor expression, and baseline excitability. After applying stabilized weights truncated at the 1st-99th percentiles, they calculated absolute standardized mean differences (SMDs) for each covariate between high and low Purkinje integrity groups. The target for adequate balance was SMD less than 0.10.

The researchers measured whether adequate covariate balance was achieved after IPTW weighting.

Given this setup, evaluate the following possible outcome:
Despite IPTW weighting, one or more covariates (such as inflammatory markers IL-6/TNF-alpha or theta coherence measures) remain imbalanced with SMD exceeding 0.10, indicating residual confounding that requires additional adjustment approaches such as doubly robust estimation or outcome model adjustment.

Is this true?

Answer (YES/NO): NO